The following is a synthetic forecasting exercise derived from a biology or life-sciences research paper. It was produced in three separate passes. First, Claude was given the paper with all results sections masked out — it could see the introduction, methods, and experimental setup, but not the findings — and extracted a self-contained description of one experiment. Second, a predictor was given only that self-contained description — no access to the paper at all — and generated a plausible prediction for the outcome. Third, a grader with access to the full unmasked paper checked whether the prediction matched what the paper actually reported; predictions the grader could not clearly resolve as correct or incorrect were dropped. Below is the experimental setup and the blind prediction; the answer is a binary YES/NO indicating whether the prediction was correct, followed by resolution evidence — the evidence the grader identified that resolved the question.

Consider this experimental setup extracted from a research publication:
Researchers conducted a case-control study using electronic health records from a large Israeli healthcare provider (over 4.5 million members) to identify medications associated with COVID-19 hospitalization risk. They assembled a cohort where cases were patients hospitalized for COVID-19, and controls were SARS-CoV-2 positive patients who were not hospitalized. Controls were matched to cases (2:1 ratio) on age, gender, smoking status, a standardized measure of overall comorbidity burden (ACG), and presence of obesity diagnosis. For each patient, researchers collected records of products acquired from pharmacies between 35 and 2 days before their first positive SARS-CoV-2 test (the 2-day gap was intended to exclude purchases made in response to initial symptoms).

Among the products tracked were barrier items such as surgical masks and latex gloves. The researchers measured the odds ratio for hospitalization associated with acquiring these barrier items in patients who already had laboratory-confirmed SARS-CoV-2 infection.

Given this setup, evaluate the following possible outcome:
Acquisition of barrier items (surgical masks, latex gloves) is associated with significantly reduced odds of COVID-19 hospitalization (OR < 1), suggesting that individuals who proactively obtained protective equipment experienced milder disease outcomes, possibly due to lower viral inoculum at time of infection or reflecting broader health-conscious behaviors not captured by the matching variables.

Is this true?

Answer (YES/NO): YES